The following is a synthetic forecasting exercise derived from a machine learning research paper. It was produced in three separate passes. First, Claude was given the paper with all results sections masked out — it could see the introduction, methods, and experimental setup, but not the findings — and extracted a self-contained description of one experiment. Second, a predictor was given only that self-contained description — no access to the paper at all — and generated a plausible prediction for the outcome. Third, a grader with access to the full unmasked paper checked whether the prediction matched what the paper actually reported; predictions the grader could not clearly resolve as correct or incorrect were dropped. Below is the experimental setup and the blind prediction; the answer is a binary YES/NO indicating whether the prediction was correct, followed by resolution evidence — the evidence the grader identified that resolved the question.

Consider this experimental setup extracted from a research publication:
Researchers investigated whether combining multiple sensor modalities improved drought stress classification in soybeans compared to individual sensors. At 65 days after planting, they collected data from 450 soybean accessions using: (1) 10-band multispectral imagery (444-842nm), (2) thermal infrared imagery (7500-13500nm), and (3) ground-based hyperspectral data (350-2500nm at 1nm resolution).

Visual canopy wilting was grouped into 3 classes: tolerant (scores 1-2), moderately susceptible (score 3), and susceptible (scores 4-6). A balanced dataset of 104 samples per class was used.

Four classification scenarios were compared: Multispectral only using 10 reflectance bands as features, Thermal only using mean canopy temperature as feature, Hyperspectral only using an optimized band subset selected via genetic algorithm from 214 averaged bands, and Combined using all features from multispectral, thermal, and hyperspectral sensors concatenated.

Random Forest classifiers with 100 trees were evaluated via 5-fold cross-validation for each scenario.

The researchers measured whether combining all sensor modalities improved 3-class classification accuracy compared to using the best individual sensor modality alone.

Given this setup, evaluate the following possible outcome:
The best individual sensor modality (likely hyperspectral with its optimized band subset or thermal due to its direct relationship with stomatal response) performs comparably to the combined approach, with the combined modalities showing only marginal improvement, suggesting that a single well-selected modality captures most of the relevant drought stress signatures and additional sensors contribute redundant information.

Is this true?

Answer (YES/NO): NO